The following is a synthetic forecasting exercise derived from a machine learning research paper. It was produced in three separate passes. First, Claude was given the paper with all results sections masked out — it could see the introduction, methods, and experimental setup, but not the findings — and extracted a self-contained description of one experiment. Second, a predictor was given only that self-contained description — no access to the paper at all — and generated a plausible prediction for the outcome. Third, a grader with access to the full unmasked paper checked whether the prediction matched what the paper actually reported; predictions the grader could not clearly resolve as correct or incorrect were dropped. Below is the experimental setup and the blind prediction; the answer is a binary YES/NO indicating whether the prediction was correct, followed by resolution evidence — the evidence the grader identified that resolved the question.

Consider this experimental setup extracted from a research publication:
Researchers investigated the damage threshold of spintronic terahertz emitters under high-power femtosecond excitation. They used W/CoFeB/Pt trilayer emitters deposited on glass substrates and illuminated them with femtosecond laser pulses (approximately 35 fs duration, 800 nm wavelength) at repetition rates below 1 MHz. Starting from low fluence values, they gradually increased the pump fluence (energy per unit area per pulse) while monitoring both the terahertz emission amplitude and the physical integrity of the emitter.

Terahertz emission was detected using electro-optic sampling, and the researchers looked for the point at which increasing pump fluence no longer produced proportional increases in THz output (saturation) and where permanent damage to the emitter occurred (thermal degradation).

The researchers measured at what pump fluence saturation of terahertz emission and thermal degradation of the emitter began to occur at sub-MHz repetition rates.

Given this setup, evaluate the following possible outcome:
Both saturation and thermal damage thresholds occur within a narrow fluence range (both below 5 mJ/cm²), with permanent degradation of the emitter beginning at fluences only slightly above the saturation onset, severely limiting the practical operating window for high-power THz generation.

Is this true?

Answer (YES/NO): NO